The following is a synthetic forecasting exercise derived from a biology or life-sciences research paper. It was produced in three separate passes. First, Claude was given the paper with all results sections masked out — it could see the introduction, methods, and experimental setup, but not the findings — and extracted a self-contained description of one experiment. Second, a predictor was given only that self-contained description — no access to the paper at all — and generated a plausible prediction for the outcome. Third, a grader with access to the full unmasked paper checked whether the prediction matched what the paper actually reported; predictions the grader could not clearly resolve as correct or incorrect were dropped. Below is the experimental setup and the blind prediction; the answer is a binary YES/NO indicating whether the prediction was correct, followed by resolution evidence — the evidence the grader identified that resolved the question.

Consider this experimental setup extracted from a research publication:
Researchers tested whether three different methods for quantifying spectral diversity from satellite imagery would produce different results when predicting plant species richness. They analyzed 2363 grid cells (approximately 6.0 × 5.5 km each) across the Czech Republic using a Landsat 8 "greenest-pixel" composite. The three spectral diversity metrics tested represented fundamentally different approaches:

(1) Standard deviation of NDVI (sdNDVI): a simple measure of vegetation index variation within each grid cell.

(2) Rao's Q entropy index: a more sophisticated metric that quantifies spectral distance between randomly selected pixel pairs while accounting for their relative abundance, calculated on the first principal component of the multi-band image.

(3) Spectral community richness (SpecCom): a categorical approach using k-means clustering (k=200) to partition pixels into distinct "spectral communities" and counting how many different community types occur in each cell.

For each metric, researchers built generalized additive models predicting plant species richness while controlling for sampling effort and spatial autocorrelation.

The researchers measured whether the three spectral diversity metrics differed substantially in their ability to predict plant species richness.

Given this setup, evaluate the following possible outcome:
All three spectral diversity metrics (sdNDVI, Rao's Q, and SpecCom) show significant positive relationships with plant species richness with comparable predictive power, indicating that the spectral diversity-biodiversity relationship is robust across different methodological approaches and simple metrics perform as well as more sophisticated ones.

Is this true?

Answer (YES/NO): YES